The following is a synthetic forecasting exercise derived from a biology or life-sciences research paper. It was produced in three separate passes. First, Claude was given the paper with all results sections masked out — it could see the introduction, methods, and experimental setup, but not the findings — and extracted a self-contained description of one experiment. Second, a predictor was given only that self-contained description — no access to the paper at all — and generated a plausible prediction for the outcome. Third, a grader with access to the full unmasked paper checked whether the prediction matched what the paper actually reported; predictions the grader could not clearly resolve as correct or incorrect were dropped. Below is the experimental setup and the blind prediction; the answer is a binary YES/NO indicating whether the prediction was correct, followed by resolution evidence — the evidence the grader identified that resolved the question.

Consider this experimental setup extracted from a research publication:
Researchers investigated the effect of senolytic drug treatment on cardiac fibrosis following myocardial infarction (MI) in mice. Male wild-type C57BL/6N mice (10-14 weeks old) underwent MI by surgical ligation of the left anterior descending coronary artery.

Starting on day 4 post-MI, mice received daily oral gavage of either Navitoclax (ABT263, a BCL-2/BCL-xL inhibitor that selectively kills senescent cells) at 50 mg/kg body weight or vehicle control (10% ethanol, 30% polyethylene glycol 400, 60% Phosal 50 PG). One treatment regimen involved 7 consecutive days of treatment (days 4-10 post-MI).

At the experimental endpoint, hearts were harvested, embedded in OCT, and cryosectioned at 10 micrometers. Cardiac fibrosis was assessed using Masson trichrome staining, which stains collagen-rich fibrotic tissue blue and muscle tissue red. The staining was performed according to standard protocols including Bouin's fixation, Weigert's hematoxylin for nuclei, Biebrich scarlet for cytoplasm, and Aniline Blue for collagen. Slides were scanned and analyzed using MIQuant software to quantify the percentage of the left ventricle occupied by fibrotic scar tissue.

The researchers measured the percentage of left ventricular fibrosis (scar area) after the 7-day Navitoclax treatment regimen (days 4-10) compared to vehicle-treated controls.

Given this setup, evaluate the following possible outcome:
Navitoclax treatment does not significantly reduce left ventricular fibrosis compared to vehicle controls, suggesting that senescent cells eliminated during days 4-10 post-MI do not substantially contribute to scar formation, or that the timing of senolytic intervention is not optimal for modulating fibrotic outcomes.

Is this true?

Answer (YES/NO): NO